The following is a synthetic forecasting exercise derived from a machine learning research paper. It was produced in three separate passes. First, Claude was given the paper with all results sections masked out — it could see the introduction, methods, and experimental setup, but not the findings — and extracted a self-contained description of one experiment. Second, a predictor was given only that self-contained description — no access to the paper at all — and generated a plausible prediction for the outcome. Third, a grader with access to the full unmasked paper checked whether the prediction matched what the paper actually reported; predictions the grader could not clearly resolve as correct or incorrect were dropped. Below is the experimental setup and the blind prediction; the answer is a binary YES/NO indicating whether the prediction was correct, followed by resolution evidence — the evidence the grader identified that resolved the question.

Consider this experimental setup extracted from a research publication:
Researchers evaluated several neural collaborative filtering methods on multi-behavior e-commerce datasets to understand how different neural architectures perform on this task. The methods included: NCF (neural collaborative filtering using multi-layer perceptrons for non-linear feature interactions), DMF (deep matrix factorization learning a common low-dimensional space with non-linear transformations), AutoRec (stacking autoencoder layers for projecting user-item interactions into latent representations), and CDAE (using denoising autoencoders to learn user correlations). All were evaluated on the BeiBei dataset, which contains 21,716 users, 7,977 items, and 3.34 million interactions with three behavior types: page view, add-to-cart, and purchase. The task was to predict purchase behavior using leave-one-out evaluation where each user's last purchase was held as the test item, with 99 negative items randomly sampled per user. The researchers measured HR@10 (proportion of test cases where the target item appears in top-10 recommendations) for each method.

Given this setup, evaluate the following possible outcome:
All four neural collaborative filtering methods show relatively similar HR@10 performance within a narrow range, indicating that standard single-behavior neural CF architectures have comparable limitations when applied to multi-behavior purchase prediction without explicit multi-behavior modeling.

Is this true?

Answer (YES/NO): YES